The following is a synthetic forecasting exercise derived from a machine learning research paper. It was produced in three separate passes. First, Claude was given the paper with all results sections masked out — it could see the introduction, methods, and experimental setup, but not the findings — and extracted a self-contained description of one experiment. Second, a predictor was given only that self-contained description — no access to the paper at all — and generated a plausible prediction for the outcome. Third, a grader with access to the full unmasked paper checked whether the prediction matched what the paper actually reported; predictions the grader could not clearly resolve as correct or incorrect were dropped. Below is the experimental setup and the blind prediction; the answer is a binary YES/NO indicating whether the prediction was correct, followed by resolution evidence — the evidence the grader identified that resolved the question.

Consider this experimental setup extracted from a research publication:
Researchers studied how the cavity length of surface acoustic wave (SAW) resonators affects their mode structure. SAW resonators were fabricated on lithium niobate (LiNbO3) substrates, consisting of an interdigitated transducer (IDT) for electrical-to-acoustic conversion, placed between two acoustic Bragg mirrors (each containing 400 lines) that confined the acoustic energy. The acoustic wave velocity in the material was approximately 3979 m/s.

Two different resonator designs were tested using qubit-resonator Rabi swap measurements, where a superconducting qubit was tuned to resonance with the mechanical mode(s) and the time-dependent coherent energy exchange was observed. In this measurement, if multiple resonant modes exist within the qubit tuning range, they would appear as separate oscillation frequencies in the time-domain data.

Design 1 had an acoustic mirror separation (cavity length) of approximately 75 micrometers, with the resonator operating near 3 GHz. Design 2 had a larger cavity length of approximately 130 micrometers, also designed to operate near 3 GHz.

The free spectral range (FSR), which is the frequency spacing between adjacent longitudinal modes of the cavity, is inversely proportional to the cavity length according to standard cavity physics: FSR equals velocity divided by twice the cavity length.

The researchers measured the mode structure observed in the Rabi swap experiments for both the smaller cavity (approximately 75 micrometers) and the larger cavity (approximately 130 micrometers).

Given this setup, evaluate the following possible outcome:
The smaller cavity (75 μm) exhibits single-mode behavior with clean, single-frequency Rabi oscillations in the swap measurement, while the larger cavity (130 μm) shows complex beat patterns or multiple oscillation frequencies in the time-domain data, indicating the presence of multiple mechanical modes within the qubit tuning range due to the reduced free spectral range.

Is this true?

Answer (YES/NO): YES